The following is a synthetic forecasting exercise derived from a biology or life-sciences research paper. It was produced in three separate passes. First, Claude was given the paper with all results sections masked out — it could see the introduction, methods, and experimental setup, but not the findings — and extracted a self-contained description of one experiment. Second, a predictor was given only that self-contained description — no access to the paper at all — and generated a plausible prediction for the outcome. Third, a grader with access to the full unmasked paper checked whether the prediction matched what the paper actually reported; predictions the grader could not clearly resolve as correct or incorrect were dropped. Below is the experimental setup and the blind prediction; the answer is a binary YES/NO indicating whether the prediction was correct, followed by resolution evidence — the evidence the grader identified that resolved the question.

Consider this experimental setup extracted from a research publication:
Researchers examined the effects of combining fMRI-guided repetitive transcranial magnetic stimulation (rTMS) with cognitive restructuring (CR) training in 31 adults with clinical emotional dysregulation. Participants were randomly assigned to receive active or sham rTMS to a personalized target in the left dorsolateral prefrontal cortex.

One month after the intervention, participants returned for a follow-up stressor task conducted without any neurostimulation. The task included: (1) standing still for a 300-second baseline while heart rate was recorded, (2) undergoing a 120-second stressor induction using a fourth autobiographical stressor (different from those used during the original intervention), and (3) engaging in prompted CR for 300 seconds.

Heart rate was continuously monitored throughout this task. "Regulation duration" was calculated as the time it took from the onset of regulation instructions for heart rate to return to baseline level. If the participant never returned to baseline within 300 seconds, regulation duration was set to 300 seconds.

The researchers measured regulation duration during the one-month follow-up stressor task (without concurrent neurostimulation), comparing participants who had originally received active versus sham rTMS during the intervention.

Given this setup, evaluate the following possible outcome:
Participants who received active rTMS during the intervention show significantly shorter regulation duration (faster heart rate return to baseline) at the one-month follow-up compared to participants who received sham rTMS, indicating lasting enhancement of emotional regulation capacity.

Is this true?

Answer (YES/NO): NO